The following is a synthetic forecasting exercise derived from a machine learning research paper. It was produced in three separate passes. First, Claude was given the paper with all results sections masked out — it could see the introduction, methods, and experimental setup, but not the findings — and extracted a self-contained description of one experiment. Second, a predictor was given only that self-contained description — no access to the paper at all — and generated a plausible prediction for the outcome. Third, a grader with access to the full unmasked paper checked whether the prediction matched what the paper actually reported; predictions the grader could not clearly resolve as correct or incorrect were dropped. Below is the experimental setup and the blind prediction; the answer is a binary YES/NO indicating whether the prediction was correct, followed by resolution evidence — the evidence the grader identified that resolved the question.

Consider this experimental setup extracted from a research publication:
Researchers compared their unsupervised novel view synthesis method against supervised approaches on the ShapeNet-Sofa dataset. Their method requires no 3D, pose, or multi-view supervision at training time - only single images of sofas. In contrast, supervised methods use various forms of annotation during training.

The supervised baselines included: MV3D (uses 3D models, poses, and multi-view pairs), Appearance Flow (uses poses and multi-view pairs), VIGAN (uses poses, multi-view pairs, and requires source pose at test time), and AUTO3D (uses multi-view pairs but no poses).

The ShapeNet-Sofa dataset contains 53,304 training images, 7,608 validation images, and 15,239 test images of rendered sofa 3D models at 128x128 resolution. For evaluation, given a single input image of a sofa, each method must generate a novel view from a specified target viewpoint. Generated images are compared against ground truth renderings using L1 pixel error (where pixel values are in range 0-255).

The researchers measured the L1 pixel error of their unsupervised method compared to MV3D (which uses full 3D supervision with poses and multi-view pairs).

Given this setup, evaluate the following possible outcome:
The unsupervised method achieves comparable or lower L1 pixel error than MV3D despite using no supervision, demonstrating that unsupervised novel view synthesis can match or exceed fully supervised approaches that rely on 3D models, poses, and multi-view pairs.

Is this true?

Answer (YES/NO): YES